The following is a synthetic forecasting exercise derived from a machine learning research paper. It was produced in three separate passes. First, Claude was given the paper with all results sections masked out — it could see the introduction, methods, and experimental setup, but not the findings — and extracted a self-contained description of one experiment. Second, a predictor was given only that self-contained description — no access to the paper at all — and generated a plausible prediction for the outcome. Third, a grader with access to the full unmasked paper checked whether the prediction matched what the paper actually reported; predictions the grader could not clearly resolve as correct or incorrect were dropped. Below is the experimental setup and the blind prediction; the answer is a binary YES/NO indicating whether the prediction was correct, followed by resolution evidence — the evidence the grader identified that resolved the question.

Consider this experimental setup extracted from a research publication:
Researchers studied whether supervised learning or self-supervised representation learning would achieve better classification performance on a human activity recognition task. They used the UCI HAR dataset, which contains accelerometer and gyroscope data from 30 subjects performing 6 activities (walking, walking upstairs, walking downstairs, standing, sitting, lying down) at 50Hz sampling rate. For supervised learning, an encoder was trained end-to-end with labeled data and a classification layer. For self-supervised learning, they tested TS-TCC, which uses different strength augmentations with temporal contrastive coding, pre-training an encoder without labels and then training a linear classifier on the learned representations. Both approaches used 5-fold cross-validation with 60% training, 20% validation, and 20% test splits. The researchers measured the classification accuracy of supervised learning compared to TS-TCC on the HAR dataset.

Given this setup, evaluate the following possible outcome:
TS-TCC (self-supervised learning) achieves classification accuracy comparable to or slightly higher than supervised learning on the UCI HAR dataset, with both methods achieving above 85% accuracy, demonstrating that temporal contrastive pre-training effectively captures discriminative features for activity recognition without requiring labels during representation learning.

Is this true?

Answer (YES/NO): NO